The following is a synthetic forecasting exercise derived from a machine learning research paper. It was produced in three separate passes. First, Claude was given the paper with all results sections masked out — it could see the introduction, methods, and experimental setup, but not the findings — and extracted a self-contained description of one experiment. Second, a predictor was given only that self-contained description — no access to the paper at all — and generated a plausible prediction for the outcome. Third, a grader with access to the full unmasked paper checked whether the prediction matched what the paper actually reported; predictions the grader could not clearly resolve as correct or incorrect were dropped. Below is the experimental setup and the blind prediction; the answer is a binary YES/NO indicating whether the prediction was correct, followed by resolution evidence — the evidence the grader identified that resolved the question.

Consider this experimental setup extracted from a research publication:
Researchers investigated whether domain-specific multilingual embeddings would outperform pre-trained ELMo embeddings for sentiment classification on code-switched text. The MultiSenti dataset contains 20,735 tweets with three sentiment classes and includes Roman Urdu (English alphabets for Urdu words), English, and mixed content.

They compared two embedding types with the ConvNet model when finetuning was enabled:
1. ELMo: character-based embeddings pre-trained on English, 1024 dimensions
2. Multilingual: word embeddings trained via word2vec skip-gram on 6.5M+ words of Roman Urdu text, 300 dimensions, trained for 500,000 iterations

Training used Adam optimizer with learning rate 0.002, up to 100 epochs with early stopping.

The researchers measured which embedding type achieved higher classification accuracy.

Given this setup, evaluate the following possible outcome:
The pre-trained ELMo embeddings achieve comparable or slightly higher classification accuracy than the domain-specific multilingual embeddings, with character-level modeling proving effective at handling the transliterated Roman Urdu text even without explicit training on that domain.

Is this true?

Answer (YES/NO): YES